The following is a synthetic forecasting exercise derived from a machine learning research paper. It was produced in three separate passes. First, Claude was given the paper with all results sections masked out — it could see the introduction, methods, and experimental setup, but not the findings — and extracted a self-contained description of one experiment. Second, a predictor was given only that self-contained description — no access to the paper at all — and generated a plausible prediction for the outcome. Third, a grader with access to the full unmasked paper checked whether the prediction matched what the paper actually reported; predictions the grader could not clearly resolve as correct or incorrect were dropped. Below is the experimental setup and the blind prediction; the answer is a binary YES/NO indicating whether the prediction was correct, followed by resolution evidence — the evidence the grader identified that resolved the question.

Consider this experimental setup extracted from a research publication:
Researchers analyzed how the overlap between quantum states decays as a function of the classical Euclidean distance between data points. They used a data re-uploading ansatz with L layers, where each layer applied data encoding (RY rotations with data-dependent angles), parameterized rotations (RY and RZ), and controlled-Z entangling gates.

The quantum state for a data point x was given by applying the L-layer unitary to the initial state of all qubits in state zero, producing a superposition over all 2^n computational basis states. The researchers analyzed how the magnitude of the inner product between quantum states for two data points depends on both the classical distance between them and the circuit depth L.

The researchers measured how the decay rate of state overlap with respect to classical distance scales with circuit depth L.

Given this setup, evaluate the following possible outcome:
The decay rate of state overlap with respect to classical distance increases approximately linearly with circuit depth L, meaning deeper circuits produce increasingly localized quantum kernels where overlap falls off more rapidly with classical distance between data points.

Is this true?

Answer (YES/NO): NO